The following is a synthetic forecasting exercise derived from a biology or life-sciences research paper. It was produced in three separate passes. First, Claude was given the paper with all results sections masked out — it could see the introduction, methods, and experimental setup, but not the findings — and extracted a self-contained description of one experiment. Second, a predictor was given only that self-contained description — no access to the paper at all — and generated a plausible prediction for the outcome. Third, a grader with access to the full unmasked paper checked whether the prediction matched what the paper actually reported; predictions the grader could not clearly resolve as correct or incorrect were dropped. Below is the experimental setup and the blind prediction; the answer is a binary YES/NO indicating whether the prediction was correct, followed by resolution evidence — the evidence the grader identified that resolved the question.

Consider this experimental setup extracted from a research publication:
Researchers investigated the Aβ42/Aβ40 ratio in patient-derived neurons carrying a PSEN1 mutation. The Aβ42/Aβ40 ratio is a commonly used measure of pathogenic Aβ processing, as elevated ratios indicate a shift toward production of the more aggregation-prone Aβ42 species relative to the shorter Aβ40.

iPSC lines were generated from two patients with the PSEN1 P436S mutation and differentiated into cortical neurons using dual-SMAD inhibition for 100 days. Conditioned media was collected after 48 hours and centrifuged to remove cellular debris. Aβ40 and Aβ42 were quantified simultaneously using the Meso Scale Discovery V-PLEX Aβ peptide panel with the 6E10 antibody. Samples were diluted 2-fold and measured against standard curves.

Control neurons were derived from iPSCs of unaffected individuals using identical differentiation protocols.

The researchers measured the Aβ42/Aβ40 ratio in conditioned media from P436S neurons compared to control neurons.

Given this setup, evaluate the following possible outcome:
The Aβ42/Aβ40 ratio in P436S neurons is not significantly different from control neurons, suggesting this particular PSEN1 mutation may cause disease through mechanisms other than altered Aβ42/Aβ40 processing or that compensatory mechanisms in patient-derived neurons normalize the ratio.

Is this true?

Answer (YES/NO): NO